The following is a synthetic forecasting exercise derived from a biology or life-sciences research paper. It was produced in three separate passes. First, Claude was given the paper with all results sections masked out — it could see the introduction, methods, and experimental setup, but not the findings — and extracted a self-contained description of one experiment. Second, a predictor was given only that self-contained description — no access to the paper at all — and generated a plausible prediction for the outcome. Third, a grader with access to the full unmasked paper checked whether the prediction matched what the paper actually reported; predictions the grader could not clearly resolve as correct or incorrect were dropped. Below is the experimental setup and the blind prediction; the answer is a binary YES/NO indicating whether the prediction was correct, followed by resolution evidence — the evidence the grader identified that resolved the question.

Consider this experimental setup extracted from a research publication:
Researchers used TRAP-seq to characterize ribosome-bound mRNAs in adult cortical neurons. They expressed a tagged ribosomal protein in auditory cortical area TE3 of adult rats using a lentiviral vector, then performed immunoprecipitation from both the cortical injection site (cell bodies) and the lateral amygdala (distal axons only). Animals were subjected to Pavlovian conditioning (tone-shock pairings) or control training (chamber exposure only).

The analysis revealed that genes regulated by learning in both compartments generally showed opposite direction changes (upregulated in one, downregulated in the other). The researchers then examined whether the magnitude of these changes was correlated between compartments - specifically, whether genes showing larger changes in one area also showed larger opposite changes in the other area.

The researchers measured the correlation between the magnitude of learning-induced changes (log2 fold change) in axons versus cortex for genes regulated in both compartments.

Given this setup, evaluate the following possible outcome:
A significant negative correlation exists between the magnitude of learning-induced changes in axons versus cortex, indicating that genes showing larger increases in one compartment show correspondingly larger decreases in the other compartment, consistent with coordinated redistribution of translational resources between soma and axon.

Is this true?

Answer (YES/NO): YES